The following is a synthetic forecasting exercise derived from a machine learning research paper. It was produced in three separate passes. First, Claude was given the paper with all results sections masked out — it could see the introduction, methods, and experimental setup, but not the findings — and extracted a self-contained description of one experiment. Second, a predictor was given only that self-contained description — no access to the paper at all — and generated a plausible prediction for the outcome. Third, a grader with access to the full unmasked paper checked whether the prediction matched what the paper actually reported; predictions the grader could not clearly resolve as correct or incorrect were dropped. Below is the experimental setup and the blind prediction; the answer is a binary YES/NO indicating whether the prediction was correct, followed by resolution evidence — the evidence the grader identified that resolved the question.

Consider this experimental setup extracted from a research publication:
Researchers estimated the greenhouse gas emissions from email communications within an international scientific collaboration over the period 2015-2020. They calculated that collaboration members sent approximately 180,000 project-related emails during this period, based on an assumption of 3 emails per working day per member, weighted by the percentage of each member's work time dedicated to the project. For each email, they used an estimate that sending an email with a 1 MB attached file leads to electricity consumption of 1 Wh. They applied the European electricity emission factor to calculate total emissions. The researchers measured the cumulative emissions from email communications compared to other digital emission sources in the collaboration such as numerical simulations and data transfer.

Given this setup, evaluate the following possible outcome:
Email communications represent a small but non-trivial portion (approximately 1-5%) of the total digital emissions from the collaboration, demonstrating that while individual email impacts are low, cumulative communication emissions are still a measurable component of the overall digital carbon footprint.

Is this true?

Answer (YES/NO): NO